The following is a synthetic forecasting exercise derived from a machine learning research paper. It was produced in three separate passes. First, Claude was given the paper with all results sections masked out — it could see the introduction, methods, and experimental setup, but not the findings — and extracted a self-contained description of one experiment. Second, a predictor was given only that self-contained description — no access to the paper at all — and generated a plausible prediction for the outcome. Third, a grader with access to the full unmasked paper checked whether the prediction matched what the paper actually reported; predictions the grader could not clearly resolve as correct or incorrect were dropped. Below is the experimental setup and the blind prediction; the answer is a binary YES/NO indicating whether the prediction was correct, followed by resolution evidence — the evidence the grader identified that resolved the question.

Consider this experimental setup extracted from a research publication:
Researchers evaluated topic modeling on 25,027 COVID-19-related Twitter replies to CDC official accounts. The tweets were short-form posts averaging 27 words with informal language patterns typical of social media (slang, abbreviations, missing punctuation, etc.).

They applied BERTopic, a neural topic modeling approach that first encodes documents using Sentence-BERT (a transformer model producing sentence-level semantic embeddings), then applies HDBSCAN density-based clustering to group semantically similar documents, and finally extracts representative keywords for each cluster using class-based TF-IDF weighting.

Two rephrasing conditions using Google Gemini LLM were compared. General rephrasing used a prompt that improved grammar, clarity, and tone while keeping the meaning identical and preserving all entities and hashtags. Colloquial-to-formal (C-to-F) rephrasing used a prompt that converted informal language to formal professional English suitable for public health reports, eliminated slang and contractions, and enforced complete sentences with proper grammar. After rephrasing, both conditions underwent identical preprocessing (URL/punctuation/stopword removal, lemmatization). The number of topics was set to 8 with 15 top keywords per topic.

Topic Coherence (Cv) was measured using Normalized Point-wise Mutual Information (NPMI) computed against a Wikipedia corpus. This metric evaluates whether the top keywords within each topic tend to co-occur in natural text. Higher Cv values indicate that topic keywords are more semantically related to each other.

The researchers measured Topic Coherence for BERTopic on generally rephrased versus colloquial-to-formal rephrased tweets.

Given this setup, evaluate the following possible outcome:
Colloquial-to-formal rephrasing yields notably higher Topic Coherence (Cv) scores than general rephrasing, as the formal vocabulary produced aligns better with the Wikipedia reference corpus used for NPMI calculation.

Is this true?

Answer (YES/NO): NO